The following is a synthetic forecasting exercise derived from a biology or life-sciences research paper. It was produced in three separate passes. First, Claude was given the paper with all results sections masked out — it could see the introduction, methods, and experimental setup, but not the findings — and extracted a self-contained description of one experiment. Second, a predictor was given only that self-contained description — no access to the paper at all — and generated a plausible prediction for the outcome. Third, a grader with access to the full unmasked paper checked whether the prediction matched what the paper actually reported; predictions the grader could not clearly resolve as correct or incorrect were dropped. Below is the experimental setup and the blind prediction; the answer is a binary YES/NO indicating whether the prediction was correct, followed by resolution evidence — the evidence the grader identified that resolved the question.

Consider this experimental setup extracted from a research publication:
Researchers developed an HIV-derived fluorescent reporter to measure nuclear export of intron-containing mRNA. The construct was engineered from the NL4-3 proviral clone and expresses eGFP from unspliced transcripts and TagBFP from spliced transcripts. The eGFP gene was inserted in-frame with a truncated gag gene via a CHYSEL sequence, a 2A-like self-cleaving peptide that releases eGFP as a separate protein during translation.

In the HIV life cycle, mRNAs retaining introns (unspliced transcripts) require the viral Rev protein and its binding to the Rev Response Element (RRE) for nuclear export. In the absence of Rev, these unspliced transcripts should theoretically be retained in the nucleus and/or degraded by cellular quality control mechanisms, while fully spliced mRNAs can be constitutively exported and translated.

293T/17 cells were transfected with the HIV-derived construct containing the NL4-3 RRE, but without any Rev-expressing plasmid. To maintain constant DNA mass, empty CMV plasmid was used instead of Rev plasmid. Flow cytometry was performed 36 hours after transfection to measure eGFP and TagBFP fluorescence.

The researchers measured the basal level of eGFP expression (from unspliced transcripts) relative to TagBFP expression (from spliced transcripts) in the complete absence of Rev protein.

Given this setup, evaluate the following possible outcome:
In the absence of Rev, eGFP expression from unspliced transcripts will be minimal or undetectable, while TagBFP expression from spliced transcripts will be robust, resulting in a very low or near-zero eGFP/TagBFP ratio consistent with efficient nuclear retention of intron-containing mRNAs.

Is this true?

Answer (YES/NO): YES